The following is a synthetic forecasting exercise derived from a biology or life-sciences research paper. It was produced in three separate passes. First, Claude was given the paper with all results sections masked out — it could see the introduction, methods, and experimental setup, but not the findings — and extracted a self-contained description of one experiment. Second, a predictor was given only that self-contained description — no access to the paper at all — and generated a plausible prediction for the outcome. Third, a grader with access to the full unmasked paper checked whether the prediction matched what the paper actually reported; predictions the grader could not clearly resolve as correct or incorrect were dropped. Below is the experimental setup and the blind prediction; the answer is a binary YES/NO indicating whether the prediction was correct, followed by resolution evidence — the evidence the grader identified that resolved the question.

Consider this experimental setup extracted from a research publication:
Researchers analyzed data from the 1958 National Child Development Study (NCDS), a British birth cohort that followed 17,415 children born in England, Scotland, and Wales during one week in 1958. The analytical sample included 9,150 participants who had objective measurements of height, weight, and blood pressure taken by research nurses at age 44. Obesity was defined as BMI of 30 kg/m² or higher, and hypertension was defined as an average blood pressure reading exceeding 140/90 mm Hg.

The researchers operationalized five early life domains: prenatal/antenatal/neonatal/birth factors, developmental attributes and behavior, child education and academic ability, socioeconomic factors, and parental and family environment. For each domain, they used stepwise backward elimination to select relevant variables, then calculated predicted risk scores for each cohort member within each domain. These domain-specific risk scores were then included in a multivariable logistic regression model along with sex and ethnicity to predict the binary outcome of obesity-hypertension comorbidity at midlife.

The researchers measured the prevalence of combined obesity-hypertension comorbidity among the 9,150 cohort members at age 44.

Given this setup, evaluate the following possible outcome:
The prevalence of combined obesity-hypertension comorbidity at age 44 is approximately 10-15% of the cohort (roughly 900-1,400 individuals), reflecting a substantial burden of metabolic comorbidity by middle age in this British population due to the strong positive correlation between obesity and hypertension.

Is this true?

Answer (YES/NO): NO